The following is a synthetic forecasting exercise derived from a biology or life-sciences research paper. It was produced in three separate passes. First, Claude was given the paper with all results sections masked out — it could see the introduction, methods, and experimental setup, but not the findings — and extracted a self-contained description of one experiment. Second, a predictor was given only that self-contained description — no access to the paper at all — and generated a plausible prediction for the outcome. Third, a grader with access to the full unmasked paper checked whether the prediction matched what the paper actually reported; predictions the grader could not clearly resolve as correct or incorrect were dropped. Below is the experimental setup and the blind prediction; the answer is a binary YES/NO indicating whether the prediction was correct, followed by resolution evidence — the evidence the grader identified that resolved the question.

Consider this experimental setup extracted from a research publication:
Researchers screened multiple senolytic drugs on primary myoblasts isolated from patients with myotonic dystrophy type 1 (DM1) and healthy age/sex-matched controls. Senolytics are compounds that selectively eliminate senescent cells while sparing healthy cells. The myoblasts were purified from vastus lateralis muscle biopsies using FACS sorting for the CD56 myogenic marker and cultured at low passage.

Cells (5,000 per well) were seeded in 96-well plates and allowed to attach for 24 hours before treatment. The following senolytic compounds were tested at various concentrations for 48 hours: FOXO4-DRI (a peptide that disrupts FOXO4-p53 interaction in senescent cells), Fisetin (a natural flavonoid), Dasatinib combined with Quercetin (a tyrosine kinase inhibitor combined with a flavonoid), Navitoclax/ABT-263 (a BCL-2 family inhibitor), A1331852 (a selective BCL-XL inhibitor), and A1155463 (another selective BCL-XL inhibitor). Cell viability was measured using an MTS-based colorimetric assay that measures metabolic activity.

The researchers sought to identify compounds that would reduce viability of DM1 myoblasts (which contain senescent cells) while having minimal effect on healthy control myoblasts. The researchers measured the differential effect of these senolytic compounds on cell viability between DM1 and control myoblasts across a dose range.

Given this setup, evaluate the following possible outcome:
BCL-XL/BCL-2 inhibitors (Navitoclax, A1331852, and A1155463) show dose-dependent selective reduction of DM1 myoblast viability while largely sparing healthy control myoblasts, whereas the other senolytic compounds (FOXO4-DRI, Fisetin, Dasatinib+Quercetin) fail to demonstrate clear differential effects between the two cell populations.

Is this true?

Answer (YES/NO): NO